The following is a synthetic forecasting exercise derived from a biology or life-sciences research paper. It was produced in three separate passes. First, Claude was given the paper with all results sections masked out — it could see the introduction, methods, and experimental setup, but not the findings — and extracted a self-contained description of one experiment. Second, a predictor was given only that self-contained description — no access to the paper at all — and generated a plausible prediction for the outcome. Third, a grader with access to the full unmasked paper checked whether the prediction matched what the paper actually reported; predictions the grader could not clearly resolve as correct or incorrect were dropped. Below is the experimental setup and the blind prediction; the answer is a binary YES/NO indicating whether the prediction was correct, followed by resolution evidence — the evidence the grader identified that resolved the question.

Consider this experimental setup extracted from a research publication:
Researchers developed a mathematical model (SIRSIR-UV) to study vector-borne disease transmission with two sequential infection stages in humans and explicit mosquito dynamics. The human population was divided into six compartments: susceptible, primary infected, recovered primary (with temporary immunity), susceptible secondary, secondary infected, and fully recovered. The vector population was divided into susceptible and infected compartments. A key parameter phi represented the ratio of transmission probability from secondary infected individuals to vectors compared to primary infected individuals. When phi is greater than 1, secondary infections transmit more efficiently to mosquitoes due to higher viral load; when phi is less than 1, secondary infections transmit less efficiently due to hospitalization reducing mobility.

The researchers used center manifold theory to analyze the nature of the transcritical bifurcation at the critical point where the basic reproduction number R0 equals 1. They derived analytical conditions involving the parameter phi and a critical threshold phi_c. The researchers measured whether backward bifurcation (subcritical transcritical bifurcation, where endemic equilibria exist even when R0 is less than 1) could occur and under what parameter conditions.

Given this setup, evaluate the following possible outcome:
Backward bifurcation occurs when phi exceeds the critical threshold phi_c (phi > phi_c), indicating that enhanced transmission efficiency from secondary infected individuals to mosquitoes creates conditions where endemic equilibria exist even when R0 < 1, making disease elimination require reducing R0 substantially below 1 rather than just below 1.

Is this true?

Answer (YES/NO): YES